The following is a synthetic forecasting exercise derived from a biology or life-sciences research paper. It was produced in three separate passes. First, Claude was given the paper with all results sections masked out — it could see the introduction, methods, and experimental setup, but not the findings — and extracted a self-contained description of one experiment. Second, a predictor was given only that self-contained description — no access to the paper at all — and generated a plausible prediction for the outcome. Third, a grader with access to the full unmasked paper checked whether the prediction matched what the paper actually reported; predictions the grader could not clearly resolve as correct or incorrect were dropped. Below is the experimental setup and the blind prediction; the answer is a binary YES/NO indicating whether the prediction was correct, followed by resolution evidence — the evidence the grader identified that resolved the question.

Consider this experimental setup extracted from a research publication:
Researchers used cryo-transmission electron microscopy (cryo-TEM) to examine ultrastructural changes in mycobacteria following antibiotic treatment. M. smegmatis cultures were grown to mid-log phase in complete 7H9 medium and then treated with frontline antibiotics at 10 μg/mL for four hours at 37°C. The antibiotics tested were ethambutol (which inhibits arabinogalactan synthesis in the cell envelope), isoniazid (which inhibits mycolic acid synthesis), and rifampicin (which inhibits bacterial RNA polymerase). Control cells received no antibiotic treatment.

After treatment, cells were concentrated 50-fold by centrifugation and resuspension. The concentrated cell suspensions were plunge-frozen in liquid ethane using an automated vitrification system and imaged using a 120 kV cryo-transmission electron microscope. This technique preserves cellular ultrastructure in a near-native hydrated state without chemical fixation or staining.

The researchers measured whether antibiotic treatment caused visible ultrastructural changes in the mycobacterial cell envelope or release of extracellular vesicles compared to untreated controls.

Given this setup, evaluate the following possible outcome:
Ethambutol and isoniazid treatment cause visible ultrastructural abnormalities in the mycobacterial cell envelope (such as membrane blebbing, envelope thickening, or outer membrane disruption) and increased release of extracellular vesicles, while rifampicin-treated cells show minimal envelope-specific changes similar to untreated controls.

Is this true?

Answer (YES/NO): NO